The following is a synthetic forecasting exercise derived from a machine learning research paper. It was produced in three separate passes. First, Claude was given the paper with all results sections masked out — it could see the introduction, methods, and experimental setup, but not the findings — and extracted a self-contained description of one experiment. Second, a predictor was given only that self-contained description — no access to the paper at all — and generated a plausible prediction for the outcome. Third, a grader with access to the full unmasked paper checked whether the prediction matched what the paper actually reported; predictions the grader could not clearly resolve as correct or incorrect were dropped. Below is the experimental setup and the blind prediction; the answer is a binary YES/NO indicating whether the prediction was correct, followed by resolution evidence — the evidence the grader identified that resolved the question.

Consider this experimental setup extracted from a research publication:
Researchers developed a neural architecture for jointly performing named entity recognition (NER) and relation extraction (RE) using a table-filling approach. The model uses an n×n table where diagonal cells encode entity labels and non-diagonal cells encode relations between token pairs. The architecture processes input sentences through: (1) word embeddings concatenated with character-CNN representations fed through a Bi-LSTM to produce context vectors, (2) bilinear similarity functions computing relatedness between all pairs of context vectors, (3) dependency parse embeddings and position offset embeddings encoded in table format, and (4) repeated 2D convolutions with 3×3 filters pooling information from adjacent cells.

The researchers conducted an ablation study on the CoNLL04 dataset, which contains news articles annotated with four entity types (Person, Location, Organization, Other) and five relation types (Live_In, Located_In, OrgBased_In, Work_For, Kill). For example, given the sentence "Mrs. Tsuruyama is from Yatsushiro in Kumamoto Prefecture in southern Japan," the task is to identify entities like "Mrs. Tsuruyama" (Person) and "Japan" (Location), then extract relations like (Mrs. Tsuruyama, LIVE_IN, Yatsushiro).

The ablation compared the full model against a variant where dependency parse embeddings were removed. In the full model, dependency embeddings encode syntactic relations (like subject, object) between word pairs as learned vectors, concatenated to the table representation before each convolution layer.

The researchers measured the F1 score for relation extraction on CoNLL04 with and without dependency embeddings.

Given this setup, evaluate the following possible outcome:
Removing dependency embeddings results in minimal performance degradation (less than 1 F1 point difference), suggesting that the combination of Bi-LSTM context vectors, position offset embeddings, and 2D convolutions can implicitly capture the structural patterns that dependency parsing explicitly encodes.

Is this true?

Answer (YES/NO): YES